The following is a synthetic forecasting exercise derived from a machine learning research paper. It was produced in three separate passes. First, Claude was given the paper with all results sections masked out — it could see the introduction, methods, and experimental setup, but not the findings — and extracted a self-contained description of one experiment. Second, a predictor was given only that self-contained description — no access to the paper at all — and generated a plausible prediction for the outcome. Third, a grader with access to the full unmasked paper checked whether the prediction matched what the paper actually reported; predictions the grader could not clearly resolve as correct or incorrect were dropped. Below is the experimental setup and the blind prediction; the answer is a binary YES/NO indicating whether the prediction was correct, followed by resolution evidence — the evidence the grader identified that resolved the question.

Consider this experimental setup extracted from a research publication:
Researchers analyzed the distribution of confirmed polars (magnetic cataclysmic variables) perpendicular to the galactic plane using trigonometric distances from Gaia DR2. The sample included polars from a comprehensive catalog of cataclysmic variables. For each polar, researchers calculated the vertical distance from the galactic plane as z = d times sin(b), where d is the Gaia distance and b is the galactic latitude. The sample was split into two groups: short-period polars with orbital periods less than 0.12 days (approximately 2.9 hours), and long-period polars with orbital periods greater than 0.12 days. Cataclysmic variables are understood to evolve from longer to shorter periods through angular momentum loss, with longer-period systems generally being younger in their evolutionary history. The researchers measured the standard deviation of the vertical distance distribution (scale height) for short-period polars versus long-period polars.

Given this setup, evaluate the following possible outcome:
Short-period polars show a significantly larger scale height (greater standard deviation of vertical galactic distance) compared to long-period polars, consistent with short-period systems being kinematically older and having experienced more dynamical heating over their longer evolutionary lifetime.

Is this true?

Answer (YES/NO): NO